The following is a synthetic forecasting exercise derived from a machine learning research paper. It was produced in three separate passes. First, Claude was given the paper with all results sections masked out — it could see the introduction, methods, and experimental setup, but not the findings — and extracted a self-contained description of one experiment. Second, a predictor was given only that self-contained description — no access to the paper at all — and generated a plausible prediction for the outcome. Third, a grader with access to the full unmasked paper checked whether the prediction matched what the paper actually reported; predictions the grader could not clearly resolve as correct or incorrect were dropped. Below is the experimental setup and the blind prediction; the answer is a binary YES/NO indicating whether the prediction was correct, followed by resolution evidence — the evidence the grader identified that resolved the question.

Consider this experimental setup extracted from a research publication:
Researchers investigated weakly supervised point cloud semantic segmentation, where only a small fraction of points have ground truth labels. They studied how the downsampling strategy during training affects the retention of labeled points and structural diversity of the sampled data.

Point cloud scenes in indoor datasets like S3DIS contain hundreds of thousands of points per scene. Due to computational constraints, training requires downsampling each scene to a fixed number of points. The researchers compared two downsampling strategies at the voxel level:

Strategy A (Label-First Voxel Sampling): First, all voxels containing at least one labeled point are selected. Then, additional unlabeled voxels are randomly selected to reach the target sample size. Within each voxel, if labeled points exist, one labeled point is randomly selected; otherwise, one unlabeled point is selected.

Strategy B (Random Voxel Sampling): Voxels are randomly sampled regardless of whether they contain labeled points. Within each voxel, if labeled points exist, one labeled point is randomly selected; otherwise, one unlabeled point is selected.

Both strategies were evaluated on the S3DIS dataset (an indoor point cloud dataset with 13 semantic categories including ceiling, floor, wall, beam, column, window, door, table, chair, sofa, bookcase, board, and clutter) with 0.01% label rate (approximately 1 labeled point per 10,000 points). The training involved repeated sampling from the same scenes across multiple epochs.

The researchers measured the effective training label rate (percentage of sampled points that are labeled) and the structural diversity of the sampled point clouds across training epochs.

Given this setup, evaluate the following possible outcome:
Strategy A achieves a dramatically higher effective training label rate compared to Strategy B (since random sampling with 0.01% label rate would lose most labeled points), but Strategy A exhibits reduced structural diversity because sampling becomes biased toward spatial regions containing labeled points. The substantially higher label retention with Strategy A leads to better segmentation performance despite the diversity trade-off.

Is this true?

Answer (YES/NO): NO